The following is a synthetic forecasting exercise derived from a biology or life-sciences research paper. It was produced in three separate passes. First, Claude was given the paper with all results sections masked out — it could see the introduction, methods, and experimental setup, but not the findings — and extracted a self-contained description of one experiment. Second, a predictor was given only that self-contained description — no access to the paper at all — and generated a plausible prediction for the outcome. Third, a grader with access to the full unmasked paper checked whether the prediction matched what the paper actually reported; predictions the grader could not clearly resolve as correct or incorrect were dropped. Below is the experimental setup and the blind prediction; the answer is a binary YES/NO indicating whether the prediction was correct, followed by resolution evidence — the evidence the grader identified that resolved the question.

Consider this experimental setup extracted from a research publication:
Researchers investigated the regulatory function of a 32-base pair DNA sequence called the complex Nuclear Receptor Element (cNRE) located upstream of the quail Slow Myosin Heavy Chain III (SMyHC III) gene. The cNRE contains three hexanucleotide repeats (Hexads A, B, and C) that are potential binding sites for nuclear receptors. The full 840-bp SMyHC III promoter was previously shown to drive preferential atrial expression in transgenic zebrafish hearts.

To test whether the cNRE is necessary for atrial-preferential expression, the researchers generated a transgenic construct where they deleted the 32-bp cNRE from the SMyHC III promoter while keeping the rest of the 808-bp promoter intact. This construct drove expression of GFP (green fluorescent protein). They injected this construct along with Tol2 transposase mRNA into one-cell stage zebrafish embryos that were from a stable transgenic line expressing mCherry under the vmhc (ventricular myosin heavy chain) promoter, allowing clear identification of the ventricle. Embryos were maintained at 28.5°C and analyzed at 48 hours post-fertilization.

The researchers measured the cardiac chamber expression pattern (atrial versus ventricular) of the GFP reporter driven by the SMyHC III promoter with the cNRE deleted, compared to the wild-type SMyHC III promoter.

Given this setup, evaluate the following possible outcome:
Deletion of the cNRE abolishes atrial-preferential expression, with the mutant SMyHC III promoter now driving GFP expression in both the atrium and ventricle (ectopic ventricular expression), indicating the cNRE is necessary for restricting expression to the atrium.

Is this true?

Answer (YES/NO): NO